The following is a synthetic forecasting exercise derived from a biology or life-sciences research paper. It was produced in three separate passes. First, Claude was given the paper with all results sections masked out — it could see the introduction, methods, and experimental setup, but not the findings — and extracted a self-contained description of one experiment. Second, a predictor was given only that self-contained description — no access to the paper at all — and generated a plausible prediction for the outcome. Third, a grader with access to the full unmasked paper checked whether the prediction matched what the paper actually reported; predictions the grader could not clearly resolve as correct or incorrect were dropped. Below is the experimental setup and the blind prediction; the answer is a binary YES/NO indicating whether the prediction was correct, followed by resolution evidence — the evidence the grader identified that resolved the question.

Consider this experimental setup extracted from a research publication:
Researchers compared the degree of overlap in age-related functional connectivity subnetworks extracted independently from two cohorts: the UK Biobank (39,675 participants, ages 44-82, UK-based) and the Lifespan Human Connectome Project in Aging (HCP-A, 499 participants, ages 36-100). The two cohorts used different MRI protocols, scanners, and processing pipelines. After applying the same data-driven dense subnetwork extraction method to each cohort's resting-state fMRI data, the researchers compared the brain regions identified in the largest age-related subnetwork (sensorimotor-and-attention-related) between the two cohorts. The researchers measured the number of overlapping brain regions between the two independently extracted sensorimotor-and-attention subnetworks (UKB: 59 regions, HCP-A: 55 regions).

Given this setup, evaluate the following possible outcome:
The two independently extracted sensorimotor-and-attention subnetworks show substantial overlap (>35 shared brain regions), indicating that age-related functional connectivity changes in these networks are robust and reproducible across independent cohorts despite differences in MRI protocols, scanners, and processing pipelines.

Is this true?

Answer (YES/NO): YES